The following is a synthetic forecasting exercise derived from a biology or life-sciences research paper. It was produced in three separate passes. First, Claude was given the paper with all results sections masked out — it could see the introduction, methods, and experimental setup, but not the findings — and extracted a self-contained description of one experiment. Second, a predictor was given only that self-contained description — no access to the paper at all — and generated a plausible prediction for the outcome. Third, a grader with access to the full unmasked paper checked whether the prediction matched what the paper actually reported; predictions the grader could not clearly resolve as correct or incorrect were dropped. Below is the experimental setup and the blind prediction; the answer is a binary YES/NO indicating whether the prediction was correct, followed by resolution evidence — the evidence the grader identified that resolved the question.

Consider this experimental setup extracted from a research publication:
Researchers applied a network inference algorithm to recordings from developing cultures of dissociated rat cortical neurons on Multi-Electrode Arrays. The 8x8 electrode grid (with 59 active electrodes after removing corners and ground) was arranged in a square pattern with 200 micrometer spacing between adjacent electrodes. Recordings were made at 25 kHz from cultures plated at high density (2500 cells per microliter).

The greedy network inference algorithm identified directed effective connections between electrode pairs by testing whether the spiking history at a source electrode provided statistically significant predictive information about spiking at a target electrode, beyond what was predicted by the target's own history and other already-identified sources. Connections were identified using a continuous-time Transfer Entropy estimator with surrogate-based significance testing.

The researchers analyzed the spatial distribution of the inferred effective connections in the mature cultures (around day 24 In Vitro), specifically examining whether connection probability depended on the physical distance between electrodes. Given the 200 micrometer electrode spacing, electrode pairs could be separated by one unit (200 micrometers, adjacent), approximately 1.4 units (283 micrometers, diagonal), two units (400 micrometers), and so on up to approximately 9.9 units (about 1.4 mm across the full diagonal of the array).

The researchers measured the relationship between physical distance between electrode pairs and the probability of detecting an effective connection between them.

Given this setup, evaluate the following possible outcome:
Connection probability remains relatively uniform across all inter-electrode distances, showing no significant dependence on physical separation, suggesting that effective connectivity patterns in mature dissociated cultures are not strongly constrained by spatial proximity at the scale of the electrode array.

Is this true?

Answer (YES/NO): NO